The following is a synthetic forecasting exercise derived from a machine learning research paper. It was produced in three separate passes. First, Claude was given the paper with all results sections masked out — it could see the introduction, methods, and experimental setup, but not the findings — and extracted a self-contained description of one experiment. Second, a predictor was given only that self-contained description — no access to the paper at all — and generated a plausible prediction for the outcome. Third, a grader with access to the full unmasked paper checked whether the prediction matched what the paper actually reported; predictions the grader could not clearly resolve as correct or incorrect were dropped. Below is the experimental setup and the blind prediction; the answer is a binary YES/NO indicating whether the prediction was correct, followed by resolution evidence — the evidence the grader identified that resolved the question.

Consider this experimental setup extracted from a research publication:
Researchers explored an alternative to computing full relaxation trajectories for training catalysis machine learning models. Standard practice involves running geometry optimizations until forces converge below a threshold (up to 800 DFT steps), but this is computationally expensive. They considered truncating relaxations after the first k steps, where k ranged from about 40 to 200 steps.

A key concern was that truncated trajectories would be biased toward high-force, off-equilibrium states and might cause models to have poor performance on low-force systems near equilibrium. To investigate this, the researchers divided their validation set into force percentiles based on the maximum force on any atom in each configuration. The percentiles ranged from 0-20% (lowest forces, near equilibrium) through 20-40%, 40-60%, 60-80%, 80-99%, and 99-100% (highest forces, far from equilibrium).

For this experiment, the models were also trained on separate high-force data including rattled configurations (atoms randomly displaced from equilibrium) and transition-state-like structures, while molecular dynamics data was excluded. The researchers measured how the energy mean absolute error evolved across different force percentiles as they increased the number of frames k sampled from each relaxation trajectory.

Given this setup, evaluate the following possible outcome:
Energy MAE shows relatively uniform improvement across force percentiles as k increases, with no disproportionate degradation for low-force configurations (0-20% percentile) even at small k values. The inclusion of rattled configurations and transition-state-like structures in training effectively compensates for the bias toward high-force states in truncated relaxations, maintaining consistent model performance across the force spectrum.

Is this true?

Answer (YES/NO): YES